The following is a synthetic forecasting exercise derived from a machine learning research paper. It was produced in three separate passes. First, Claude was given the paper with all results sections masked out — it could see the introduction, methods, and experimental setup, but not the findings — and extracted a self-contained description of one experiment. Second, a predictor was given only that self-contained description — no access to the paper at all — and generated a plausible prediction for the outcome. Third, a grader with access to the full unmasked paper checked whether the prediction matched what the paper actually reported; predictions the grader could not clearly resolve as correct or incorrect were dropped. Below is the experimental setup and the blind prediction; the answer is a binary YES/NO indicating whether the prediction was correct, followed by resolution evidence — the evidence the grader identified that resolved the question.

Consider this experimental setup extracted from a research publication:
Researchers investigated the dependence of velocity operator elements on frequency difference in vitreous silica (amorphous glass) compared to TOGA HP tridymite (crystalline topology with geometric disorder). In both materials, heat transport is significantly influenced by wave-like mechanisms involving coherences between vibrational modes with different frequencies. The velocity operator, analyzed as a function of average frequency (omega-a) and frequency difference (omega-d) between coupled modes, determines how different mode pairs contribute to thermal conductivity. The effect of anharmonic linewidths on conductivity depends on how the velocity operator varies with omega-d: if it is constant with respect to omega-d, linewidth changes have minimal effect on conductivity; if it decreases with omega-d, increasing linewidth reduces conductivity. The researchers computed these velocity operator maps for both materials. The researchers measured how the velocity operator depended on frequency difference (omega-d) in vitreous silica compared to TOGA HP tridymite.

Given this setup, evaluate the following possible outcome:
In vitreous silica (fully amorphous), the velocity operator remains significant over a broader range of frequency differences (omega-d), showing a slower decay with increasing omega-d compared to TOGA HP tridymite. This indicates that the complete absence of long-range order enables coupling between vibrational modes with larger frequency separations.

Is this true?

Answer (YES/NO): YES